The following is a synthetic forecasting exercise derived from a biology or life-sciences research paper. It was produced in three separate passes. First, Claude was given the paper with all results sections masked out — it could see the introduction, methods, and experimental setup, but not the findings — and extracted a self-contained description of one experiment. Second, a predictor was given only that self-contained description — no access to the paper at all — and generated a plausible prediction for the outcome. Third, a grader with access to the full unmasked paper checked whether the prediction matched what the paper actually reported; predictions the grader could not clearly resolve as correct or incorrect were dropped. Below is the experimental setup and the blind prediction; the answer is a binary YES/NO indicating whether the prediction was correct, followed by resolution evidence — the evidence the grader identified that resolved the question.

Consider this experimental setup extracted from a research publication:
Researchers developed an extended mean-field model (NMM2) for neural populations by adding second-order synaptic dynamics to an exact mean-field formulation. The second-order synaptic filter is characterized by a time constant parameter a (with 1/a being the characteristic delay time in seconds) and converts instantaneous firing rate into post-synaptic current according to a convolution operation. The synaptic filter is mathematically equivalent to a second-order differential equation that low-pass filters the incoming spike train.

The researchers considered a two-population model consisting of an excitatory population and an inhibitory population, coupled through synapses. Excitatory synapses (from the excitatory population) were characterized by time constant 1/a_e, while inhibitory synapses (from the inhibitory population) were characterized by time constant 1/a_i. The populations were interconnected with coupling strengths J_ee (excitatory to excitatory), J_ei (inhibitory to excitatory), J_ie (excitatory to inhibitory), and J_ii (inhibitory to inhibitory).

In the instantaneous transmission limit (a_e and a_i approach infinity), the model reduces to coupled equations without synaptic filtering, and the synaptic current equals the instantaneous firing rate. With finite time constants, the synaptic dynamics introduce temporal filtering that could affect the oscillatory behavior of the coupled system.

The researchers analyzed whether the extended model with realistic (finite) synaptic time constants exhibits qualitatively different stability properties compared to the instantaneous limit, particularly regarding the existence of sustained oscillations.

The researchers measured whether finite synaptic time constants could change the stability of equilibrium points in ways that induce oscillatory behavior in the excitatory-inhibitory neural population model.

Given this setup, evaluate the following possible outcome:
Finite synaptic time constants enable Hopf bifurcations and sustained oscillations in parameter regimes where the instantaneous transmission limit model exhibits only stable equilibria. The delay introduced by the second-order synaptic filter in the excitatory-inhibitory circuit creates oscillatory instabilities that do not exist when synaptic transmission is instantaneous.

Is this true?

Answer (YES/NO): YES